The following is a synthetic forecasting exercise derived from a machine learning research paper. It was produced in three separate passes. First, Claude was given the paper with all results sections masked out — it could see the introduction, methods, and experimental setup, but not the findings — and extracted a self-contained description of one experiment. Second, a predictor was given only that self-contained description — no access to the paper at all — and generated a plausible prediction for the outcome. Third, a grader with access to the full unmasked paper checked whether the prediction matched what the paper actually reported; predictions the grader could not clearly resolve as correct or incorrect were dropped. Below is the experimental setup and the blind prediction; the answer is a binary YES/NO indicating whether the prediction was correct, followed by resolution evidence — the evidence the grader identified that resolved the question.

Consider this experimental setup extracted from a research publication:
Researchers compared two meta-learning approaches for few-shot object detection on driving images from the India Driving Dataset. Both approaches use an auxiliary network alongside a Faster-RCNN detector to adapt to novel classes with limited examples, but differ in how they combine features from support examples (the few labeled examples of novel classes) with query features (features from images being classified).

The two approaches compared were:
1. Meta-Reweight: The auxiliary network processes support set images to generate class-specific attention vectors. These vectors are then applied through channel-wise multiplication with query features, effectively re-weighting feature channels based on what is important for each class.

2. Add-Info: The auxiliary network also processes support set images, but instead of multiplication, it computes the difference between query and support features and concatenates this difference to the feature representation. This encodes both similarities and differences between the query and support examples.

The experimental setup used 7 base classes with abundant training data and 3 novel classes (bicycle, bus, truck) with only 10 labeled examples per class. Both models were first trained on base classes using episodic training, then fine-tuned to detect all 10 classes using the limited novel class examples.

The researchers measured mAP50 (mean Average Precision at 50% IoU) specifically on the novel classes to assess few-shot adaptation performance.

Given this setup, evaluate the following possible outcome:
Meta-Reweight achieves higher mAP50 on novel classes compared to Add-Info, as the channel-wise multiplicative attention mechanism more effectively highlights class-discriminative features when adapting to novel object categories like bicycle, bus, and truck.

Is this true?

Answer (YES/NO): YES